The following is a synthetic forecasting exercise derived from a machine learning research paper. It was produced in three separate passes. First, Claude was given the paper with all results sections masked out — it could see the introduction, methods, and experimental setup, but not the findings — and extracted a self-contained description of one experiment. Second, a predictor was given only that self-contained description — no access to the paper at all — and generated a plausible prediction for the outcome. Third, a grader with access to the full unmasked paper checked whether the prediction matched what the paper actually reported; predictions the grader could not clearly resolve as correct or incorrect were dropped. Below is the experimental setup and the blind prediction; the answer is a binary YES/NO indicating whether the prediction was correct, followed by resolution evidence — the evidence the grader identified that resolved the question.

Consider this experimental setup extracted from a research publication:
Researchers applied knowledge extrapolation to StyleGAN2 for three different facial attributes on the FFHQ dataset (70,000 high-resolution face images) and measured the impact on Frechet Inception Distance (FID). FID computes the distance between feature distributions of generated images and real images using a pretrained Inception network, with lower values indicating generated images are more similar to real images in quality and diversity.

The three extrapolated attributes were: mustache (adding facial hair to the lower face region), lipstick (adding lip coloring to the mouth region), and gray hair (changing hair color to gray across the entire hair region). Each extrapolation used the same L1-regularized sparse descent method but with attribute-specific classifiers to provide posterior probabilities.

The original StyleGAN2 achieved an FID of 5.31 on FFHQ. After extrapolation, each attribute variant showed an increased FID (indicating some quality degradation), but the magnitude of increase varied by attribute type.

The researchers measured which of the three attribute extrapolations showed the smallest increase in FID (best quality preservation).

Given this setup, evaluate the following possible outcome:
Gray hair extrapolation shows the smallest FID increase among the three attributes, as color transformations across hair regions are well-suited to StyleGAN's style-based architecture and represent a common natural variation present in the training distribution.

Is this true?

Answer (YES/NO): YES